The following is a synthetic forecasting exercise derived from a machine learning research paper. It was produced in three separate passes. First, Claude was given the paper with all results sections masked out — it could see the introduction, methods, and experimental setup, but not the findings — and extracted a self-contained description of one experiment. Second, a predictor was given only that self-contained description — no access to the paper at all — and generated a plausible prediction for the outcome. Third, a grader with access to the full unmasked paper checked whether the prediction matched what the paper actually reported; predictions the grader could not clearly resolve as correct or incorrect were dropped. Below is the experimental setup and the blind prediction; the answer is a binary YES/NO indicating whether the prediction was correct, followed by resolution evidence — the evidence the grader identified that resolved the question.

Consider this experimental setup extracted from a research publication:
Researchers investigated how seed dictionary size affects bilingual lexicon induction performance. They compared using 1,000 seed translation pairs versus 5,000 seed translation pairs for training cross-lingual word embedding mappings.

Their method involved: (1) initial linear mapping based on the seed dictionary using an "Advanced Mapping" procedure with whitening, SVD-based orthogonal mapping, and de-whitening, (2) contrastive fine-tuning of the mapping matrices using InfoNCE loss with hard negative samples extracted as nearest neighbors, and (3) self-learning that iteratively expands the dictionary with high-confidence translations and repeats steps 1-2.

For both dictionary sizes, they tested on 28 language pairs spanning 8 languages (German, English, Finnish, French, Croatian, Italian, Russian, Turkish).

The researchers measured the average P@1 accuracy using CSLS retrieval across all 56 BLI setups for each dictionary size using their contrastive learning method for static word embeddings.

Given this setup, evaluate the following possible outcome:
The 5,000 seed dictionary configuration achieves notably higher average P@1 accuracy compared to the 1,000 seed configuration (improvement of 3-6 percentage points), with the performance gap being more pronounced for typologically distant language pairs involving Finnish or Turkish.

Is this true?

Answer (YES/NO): NO